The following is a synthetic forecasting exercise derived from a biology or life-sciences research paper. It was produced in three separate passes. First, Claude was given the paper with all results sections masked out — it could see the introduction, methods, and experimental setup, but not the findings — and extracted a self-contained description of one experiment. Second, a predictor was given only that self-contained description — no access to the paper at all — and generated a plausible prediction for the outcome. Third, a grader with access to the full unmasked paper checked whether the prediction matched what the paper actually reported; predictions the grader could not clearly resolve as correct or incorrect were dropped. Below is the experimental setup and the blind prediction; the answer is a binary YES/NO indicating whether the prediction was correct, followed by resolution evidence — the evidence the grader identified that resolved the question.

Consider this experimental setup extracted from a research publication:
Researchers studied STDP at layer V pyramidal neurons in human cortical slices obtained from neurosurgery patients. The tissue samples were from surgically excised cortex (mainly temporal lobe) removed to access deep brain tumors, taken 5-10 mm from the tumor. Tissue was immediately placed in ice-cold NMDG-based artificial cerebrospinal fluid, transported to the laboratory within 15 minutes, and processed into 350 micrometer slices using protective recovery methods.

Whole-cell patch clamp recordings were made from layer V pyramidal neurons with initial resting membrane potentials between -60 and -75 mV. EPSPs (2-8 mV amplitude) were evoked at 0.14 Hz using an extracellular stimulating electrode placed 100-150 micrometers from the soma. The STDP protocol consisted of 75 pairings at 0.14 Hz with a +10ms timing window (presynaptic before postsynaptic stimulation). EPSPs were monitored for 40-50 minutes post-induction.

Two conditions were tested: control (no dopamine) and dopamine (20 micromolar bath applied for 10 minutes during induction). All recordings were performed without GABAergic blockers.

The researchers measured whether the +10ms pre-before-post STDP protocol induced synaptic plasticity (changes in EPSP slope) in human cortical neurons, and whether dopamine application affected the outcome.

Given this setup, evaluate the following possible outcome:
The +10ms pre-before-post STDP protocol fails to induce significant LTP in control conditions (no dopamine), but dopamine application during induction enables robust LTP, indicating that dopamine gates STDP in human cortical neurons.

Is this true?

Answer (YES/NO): YES